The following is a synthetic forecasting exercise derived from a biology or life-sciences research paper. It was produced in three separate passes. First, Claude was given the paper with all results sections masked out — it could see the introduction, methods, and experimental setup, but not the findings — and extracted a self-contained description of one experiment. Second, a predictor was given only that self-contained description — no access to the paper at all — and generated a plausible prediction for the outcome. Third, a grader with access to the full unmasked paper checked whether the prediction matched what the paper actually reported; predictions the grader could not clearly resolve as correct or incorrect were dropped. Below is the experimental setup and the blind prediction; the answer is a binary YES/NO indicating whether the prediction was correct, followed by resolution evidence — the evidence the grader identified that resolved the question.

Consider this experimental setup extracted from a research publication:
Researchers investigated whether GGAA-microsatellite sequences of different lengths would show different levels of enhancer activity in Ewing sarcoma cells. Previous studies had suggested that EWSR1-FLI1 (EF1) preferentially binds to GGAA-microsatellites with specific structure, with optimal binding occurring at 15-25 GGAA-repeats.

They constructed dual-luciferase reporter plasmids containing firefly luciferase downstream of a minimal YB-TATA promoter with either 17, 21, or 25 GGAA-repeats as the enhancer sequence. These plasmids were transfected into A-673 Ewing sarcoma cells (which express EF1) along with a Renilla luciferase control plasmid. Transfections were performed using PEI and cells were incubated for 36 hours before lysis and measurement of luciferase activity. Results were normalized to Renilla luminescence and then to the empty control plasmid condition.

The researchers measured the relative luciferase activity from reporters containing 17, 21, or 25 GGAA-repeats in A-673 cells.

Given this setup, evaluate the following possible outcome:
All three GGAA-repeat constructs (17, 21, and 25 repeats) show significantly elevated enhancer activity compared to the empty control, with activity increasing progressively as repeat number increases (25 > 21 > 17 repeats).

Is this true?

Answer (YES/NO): YES